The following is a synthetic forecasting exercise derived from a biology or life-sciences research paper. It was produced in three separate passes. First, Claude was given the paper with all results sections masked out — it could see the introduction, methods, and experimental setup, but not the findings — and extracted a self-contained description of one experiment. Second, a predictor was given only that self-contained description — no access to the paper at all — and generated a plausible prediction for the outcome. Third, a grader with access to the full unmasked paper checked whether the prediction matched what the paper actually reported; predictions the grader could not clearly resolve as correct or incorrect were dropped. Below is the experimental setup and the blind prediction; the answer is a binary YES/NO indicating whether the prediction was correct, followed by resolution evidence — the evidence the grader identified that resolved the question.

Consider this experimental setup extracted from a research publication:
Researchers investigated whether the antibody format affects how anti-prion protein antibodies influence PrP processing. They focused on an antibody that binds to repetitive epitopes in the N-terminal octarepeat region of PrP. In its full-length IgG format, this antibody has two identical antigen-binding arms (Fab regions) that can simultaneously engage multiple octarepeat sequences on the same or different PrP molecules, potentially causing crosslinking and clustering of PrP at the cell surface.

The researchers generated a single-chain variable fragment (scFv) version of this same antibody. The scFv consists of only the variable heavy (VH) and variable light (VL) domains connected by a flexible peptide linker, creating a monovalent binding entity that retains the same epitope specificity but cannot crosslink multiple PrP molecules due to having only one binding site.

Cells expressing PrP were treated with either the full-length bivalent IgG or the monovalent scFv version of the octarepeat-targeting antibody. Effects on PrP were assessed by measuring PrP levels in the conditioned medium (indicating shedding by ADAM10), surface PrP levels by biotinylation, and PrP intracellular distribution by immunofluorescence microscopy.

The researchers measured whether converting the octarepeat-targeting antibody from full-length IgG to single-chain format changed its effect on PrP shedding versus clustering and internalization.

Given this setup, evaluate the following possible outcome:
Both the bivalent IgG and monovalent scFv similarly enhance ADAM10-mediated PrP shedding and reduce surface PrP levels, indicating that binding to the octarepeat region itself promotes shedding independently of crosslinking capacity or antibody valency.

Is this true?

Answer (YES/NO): NO